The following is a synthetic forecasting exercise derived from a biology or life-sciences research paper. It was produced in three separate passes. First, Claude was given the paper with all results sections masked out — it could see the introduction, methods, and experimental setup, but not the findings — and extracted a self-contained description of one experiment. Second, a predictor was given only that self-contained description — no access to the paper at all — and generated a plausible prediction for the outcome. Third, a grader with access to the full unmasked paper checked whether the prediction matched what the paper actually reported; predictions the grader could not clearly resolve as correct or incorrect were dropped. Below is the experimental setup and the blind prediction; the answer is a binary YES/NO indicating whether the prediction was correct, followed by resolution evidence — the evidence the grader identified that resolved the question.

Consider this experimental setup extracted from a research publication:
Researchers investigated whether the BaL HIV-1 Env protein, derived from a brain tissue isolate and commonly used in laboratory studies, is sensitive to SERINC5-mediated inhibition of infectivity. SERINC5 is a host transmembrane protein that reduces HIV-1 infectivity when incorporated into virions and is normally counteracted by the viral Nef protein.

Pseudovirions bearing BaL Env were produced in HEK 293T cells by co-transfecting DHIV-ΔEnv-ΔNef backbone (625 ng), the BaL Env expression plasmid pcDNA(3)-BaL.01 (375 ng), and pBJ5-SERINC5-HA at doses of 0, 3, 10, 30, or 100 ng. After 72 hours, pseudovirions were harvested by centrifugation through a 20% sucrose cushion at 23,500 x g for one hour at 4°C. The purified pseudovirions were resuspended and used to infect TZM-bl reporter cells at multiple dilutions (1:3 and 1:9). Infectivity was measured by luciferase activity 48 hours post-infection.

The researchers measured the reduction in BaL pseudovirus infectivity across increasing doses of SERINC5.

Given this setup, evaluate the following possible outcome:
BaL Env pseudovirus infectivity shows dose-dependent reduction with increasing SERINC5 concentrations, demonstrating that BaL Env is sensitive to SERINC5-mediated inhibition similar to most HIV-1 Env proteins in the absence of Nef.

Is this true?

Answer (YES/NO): YES